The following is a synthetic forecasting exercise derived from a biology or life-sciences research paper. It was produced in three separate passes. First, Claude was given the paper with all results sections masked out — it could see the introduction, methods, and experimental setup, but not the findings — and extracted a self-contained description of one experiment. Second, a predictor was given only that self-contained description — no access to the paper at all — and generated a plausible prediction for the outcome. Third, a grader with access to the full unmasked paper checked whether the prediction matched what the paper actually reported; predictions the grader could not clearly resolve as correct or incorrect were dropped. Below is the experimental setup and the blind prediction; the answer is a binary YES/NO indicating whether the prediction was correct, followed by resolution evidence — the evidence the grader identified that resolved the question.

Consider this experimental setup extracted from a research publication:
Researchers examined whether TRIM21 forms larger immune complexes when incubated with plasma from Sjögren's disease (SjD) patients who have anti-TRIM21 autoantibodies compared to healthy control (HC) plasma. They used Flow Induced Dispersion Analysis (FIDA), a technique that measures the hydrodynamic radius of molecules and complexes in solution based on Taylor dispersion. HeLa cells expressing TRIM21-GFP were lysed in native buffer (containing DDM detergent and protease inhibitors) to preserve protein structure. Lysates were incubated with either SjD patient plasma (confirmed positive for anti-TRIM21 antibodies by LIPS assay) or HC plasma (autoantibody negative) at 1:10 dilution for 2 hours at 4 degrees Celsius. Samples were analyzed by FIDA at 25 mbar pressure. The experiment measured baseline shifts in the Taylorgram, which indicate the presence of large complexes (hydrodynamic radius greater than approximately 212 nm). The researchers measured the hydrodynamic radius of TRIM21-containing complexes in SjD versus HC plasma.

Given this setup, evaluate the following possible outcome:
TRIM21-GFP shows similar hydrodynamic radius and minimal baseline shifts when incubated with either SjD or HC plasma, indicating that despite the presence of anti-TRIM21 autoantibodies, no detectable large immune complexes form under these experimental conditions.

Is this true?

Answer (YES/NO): NO